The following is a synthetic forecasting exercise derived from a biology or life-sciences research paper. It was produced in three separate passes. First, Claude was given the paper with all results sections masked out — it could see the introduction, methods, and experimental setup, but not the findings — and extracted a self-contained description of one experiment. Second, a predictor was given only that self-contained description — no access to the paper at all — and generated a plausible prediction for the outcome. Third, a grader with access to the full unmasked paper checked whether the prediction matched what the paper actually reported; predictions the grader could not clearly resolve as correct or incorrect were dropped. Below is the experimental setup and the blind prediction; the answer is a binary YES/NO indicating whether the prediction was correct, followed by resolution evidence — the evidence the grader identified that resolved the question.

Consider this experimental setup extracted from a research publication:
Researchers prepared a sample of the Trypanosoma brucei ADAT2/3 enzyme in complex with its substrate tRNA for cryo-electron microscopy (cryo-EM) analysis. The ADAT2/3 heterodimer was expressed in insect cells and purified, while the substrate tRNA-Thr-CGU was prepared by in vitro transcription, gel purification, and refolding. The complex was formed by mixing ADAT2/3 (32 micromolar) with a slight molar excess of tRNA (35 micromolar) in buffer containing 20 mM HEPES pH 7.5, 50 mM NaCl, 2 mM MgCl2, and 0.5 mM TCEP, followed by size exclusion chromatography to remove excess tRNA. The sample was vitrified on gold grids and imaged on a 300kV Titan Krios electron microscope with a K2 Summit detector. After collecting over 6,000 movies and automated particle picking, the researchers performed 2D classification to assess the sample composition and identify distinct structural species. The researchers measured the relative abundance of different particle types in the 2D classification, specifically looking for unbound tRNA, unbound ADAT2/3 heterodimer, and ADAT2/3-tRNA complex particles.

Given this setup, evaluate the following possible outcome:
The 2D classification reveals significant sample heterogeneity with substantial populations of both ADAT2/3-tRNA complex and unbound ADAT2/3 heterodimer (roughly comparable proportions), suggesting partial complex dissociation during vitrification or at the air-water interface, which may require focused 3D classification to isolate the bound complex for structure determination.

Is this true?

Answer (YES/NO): NO